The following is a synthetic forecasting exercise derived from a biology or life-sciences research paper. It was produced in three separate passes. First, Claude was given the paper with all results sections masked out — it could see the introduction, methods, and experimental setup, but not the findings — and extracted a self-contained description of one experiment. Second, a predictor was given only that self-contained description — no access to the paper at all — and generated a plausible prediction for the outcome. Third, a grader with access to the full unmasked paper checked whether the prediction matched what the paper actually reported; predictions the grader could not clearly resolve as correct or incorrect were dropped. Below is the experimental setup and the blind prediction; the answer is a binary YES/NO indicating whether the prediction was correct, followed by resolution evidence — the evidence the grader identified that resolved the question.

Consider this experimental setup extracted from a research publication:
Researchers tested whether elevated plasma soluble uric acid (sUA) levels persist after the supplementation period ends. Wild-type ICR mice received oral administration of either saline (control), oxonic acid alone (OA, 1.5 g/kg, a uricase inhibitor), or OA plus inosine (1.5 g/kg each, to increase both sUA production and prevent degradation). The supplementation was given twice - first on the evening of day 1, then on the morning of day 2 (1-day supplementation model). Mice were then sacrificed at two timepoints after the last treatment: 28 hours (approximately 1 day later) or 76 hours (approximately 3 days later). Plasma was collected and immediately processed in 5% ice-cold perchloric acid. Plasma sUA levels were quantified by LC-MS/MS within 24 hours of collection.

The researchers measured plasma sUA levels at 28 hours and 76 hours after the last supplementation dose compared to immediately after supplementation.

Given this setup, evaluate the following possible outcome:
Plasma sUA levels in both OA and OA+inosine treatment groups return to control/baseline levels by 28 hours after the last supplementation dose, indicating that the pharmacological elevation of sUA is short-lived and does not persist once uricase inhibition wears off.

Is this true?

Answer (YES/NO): NO